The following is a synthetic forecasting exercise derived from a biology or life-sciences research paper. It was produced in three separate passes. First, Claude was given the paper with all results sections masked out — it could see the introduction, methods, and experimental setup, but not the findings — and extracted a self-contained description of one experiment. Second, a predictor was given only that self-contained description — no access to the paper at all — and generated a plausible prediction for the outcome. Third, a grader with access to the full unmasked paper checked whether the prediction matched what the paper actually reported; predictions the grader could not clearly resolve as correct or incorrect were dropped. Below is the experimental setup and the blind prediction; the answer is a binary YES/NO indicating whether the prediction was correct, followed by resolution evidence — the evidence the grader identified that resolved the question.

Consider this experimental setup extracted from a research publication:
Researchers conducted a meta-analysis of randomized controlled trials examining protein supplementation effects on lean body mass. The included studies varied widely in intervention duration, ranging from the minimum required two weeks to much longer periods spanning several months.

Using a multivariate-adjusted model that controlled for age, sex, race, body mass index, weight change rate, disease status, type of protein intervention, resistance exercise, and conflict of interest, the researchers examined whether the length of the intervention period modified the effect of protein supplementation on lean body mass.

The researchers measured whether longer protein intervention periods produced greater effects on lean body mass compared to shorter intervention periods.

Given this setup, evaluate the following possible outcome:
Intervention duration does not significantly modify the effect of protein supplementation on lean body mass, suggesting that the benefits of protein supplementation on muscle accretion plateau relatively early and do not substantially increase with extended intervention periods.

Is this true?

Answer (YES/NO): NO